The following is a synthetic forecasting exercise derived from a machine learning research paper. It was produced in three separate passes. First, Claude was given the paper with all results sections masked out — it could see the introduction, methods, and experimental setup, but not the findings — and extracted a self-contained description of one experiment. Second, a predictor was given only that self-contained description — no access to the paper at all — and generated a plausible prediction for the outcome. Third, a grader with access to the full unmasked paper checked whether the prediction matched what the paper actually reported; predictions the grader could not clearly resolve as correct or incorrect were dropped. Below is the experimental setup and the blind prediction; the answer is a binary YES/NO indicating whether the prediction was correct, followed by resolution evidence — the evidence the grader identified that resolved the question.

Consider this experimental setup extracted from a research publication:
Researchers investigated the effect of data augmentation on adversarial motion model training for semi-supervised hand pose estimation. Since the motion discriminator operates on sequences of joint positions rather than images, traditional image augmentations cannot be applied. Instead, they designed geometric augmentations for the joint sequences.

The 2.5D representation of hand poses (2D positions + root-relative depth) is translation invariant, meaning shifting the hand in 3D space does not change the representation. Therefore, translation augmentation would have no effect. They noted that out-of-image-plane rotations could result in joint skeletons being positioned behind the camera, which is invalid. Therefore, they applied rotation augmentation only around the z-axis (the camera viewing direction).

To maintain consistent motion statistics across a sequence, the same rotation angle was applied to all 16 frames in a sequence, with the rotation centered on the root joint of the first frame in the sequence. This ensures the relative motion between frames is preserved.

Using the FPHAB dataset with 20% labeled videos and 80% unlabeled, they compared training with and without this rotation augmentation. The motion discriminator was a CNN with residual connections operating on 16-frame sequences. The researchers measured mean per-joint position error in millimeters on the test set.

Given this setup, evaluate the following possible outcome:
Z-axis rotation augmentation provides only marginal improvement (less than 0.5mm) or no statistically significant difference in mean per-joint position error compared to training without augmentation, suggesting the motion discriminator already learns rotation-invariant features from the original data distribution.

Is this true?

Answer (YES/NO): NO